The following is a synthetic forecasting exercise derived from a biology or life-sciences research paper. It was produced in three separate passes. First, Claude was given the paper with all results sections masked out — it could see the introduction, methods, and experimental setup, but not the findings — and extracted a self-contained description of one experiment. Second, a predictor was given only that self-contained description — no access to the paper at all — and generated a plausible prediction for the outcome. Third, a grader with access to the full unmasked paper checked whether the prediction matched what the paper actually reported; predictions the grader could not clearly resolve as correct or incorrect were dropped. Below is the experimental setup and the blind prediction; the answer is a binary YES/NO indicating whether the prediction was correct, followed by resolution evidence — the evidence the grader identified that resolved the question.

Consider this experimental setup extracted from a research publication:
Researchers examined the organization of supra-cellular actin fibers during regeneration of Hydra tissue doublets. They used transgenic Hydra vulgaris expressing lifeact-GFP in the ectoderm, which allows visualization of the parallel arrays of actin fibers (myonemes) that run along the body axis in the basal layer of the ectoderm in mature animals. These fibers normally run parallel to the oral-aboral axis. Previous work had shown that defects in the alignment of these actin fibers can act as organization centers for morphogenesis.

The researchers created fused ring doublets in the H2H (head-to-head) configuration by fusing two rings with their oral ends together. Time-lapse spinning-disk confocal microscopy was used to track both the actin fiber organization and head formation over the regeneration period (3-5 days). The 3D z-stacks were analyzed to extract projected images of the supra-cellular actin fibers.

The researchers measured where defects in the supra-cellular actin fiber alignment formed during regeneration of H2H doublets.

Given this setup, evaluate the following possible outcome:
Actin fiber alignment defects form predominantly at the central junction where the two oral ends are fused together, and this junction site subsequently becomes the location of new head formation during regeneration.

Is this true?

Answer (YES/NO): NO